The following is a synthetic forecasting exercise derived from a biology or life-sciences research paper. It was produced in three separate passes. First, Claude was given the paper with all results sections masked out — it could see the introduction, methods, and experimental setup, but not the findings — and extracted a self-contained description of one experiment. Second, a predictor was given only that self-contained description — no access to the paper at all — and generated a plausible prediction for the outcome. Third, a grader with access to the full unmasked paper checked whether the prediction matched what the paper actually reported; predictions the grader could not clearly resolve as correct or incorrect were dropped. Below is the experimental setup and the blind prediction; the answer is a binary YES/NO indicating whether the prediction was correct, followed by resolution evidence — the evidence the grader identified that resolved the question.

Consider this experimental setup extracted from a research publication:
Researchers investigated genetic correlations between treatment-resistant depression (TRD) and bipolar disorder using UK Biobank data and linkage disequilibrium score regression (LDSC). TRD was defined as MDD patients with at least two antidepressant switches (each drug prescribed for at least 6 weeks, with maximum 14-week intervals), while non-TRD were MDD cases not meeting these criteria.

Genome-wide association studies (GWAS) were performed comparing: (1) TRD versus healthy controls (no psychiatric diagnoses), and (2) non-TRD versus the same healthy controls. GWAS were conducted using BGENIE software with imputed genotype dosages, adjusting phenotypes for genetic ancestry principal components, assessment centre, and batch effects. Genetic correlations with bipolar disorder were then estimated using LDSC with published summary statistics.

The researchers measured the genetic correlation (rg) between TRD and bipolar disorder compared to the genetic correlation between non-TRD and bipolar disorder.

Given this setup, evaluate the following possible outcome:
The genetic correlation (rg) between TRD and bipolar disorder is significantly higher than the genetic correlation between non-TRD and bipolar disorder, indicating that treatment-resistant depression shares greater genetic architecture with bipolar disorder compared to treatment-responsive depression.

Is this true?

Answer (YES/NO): NO